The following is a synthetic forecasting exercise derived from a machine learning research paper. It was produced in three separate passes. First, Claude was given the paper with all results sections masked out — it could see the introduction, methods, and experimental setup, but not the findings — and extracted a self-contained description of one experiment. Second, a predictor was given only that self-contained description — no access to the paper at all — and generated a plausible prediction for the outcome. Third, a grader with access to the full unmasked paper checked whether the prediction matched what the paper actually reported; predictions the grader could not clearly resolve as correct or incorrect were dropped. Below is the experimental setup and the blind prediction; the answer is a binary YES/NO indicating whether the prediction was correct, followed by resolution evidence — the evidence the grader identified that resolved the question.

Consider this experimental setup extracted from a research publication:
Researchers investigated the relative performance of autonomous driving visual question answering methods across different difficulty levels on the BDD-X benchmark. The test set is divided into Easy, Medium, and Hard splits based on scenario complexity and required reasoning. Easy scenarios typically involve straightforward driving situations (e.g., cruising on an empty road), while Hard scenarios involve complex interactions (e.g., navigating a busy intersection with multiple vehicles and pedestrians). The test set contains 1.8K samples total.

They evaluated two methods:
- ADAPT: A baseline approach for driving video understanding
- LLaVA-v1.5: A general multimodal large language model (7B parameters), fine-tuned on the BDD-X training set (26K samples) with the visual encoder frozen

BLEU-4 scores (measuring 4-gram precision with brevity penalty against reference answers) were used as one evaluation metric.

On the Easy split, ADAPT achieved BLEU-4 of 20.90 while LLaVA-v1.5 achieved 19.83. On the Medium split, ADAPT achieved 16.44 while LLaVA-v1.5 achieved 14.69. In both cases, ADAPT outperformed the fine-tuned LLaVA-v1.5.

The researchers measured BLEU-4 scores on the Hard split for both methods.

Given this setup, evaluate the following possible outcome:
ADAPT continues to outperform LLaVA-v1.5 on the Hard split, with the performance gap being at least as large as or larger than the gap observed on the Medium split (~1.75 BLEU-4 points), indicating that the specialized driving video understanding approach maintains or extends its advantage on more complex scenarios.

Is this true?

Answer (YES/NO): YES